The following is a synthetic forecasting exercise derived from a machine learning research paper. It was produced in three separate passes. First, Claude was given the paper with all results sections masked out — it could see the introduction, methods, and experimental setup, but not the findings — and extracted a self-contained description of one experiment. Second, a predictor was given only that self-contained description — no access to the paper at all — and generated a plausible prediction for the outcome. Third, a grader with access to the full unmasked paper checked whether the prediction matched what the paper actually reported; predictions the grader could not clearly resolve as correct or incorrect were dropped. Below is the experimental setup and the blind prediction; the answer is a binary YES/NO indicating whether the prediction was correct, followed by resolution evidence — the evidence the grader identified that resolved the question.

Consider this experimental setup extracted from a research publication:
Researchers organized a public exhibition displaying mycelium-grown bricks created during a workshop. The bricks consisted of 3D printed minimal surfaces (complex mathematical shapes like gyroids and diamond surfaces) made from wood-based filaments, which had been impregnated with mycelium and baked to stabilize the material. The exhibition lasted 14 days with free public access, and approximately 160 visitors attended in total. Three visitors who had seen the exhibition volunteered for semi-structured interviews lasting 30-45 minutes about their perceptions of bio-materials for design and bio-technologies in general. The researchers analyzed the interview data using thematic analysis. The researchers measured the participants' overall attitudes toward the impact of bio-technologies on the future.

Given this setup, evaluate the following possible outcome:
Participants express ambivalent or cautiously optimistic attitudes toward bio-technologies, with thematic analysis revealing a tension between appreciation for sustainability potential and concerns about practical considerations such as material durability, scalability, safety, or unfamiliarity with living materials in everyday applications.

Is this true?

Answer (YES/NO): NO